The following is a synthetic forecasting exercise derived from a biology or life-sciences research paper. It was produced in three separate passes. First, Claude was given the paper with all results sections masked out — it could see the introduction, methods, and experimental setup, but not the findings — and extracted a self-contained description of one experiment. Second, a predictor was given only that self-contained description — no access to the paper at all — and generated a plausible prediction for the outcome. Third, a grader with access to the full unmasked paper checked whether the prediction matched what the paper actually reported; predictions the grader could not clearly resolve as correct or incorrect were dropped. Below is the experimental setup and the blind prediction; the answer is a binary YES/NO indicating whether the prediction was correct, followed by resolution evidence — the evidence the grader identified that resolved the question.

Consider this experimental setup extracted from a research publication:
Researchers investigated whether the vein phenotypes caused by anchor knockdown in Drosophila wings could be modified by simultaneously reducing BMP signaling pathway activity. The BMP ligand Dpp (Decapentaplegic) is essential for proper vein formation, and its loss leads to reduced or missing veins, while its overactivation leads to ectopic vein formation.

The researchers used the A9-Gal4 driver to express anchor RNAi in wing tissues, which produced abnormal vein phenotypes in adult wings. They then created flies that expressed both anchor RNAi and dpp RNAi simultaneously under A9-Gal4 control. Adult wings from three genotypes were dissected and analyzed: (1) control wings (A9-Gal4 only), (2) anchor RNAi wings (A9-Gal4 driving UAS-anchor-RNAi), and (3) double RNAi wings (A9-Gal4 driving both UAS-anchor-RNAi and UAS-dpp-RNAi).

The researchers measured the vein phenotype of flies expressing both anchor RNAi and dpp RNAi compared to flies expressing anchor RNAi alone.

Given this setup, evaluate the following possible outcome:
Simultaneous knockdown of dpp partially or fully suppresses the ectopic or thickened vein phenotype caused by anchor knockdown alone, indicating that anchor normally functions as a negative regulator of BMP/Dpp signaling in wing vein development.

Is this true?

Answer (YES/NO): NO